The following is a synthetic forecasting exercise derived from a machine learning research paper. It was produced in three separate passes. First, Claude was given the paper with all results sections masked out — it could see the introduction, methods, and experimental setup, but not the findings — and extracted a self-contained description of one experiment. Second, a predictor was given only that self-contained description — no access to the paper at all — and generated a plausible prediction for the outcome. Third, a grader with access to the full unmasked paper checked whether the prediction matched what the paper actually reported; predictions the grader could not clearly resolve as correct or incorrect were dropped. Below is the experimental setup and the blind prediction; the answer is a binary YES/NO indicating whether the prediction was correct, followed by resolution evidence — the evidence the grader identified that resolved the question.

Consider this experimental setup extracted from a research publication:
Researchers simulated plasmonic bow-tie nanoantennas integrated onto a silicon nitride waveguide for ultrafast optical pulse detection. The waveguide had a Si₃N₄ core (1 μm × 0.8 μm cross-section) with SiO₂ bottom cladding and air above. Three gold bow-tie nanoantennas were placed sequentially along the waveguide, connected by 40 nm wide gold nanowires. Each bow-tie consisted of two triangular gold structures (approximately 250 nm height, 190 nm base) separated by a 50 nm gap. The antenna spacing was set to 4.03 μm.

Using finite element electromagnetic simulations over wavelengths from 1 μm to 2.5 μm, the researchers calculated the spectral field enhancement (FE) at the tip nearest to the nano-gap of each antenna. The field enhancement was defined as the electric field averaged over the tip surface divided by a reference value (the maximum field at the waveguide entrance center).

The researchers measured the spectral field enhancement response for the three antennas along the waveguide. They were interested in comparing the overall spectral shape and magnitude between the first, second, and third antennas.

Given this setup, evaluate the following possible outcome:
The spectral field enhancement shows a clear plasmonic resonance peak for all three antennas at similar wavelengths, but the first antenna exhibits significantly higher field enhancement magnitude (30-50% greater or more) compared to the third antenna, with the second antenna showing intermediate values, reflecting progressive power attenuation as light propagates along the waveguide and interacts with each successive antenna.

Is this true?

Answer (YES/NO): NO